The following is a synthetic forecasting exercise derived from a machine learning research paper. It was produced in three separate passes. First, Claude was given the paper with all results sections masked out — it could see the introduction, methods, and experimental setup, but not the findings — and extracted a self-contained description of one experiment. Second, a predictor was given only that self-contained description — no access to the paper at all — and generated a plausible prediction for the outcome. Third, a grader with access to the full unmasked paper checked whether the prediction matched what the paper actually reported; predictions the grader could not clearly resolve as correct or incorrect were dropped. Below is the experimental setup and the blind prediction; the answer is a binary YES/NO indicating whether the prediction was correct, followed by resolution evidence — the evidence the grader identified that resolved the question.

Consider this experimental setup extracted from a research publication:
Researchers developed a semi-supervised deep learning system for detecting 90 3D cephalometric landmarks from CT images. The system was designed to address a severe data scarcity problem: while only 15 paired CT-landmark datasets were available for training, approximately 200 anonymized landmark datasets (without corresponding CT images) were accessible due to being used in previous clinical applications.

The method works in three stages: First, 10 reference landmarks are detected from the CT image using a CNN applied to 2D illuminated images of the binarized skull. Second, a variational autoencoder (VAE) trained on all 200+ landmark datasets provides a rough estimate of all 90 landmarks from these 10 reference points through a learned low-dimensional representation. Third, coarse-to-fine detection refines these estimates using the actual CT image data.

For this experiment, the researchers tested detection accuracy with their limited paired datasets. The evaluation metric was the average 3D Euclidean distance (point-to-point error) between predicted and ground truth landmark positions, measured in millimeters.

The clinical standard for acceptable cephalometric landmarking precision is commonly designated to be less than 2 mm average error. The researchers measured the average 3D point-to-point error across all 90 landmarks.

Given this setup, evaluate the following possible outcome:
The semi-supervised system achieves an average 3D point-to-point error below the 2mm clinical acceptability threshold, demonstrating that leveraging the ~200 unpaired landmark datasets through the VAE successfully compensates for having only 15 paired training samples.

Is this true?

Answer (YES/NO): NO